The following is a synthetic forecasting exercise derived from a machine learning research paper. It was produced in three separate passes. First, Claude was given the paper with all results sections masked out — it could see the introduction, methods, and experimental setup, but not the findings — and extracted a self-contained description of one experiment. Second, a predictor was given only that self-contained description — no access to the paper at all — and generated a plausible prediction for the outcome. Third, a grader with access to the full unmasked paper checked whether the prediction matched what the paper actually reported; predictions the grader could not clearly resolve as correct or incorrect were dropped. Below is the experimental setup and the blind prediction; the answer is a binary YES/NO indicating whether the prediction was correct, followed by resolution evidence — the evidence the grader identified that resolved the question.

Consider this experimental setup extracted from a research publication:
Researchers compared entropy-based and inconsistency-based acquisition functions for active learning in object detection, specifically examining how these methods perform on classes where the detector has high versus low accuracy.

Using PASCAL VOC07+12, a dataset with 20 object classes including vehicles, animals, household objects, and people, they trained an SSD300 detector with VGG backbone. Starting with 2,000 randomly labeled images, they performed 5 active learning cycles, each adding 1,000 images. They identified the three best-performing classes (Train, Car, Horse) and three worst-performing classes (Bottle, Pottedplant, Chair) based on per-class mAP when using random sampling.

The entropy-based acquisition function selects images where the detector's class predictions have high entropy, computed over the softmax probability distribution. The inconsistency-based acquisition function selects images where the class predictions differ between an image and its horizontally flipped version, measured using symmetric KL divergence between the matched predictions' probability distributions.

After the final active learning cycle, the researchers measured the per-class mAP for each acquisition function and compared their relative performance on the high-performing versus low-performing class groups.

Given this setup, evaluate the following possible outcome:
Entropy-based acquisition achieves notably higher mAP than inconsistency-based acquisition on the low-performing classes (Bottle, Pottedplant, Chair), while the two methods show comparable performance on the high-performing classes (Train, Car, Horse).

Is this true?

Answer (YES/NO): NO